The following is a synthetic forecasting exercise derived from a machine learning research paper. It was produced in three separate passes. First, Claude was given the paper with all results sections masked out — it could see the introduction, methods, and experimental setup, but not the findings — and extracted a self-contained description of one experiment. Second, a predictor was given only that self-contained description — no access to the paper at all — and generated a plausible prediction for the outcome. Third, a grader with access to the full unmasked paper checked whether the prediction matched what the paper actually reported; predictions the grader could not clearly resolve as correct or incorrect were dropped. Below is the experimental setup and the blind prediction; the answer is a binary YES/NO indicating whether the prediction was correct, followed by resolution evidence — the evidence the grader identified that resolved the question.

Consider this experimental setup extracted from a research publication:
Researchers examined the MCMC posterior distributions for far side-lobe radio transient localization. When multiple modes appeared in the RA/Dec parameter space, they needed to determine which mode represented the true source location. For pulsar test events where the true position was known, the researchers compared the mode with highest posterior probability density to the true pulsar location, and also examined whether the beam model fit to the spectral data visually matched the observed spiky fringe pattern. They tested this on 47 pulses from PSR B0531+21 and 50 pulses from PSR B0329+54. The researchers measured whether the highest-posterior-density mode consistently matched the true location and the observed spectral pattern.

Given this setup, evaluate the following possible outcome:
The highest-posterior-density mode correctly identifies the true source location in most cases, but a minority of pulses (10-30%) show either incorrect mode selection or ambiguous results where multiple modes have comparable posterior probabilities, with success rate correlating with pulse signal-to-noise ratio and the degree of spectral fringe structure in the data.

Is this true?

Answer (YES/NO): NO